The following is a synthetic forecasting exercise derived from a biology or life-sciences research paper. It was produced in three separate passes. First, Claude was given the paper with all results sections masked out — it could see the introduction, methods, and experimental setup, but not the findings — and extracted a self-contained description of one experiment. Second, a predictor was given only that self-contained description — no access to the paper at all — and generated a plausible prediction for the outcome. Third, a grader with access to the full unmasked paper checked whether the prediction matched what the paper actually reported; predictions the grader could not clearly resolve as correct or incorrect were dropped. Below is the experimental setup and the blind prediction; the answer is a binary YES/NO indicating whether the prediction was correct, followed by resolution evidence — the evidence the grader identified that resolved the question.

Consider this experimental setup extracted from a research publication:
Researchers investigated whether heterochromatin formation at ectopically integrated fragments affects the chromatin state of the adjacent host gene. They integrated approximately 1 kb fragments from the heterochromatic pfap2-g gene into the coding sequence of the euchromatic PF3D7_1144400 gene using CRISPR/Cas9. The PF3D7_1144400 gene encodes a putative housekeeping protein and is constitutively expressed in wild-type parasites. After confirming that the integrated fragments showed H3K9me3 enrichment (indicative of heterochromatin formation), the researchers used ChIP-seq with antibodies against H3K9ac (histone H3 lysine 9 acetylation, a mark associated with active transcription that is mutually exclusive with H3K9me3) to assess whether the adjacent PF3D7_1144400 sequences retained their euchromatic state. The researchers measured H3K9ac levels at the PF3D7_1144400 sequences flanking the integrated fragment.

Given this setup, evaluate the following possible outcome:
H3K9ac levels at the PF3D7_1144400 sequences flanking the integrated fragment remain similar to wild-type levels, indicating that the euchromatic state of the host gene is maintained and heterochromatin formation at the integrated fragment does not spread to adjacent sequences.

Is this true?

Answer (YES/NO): NO